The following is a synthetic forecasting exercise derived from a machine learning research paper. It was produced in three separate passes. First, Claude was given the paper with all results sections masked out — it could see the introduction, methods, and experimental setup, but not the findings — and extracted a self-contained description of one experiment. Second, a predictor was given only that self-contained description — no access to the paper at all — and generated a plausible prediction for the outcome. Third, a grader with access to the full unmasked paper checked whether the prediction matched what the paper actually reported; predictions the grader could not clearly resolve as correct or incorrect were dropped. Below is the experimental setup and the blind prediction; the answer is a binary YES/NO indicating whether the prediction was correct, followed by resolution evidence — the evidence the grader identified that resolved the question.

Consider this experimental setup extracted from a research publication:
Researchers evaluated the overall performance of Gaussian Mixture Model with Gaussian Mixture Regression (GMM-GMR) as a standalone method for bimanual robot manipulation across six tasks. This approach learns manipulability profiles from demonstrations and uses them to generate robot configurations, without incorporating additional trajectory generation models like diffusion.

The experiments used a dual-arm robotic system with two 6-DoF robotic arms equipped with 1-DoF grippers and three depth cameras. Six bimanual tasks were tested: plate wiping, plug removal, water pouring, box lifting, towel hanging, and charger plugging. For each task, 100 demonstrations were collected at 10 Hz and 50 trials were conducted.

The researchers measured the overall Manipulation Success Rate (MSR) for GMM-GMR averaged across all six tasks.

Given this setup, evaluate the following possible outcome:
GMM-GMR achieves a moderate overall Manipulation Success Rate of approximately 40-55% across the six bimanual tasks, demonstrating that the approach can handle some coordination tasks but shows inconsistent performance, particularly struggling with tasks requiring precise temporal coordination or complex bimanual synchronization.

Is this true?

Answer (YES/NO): NO